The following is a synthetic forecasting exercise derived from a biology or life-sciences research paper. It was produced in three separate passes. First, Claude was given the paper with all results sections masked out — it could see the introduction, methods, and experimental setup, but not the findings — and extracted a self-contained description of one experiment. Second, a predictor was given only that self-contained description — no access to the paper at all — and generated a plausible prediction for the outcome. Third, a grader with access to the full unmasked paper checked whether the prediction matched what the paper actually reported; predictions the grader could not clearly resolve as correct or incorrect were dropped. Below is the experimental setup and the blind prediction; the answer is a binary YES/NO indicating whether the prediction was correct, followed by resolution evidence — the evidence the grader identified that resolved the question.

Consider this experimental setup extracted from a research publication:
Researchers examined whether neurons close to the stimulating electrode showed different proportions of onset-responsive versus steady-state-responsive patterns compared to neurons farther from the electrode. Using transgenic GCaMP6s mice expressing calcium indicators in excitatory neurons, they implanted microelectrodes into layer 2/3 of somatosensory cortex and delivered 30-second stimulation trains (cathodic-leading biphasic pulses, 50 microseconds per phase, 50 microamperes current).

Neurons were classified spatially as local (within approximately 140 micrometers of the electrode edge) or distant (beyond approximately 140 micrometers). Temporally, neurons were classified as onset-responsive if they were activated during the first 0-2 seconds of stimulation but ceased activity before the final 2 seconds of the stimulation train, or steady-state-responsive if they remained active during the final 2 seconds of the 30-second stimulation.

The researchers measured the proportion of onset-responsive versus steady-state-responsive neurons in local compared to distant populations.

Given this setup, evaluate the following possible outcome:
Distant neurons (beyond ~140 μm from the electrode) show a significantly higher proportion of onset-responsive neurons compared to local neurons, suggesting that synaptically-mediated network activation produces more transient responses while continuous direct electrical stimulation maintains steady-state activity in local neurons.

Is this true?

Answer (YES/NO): YES